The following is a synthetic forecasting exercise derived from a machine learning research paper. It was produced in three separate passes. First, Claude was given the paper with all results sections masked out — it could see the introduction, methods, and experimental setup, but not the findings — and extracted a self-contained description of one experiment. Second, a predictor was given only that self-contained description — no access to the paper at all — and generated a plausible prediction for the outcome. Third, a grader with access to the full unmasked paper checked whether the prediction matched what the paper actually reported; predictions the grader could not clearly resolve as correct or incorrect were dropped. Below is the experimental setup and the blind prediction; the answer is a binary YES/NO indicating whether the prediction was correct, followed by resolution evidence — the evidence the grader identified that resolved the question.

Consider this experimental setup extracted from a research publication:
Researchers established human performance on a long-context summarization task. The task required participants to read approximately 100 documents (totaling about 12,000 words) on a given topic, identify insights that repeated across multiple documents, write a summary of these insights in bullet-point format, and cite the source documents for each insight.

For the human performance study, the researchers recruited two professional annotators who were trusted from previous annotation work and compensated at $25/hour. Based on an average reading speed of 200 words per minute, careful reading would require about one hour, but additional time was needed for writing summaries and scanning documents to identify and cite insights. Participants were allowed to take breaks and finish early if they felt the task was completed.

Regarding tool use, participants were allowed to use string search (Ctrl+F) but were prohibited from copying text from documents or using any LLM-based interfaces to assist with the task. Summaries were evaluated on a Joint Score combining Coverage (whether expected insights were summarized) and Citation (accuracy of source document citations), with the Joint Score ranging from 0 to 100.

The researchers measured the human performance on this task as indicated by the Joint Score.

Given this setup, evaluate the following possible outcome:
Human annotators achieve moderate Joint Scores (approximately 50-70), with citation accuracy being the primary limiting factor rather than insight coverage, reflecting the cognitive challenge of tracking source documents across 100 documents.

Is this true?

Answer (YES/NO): NO